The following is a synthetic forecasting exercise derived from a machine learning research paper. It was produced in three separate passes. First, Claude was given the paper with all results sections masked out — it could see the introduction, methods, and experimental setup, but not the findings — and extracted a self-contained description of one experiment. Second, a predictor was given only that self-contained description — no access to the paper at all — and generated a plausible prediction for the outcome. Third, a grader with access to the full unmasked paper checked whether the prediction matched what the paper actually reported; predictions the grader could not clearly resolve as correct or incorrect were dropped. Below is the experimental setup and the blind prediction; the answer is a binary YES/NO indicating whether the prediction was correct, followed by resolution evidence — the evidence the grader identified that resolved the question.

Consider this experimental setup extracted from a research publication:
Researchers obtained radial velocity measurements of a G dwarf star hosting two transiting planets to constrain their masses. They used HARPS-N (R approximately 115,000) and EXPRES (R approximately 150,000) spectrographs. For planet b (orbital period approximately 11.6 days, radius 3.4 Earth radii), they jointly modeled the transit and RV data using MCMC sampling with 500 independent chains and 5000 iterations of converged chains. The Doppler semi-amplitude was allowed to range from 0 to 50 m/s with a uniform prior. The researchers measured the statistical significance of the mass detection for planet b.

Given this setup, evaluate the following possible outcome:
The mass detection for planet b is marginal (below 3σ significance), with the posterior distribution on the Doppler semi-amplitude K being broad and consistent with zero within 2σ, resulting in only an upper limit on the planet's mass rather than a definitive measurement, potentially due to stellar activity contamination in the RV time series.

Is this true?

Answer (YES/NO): NO